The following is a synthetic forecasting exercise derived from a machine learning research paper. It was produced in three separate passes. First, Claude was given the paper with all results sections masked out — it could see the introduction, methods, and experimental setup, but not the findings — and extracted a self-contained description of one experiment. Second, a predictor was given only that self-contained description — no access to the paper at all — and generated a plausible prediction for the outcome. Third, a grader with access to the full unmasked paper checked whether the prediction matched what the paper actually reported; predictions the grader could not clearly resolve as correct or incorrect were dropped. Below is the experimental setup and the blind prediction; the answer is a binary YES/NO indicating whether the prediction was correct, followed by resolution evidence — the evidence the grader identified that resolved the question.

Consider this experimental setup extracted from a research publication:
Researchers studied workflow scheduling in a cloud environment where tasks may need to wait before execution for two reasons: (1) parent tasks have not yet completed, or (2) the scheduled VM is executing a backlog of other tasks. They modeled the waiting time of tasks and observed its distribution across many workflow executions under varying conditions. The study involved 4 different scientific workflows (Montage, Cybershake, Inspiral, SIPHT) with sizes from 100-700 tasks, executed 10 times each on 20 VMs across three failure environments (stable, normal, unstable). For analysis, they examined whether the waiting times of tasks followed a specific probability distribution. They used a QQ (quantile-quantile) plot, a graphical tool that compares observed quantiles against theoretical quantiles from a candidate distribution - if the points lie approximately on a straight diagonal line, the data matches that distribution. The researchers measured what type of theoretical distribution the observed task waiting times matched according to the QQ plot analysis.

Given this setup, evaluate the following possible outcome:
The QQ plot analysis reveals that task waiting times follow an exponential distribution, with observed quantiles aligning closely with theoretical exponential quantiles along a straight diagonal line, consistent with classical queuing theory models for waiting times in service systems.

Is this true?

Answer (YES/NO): NO